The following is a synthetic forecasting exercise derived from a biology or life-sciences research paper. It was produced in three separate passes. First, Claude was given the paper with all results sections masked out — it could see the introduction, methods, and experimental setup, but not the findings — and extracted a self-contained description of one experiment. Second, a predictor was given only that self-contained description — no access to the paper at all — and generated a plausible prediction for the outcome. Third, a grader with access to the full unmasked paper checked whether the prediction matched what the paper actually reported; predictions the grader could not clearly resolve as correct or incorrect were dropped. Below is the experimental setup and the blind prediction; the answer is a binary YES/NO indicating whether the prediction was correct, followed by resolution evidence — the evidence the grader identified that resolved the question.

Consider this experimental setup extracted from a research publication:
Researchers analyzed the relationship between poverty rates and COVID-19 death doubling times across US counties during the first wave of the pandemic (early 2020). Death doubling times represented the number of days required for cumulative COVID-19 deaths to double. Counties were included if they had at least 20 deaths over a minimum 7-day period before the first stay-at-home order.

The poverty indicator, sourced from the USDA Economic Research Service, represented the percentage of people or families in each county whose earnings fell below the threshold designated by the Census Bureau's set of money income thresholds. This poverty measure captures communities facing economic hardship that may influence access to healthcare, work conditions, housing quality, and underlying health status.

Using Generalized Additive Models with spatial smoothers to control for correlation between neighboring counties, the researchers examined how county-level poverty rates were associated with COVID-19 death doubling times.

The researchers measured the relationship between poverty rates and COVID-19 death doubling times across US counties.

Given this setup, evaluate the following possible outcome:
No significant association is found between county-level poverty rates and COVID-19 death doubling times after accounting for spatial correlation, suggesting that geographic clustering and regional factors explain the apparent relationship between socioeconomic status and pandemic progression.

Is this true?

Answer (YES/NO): NO